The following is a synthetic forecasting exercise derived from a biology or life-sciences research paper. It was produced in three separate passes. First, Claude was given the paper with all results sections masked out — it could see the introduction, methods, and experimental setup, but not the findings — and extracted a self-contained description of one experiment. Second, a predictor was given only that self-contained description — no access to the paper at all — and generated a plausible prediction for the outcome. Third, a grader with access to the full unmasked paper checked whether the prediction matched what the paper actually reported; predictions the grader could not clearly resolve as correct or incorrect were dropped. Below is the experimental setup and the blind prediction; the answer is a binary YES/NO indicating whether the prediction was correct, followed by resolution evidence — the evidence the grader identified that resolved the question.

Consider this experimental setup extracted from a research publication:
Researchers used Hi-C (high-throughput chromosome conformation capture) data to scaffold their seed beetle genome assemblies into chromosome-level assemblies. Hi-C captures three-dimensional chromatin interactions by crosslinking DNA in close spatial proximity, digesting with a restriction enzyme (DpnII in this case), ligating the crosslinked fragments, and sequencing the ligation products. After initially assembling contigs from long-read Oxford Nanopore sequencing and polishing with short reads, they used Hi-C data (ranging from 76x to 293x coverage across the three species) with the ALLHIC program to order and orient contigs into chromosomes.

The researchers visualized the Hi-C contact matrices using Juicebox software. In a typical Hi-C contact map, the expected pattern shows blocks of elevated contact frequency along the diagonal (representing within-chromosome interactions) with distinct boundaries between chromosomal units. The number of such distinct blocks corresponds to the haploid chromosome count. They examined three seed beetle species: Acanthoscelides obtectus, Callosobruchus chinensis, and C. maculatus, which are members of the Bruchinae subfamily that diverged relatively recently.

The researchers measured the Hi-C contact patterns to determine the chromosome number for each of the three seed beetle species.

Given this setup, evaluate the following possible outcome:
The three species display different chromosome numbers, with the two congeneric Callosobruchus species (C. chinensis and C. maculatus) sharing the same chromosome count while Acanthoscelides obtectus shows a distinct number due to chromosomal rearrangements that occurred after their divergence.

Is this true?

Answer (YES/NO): NO